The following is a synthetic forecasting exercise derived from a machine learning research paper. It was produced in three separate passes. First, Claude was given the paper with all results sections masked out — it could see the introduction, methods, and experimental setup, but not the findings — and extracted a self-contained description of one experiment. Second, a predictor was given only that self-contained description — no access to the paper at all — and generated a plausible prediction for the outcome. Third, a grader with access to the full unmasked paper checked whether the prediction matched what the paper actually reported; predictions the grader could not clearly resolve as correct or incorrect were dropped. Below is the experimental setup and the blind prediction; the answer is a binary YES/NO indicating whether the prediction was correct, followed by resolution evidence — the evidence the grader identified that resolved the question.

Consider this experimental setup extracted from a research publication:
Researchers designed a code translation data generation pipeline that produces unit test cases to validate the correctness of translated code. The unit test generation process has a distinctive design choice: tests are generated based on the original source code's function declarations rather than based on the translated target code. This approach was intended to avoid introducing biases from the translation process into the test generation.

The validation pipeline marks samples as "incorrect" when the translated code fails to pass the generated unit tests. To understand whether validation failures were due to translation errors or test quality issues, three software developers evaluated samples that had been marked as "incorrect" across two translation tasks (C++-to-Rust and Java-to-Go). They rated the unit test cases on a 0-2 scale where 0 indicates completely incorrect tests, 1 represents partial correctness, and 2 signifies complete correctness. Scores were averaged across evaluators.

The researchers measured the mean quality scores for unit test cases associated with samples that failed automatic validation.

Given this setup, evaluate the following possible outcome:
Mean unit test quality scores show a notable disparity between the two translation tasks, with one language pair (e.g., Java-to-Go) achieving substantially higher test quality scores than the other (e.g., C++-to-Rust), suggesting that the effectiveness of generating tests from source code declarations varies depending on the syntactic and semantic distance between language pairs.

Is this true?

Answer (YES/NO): NO